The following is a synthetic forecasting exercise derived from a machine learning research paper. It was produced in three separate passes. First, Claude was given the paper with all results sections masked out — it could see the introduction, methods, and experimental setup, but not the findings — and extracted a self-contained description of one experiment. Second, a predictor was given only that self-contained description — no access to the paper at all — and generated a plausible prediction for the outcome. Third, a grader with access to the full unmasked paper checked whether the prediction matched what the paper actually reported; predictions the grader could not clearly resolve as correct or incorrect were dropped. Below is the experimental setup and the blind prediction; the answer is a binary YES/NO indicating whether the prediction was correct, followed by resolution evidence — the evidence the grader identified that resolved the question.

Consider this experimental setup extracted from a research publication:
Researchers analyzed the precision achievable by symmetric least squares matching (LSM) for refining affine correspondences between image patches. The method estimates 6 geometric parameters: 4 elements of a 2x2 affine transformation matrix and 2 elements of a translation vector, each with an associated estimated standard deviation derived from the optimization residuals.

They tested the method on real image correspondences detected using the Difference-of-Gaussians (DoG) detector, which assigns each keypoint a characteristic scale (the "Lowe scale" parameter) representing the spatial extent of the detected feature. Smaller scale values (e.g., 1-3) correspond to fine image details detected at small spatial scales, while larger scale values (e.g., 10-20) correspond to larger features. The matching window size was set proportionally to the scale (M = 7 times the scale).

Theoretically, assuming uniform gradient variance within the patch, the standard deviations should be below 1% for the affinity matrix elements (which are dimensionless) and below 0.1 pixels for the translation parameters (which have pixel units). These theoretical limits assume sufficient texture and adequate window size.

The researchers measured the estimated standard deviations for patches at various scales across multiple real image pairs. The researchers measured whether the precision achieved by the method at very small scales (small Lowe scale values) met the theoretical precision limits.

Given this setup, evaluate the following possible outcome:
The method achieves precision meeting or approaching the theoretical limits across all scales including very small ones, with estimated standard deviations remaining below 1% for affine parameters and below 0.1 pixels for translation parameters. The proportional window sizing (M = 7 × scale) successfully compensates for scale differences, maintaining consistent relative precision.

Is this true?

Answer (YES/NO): NO